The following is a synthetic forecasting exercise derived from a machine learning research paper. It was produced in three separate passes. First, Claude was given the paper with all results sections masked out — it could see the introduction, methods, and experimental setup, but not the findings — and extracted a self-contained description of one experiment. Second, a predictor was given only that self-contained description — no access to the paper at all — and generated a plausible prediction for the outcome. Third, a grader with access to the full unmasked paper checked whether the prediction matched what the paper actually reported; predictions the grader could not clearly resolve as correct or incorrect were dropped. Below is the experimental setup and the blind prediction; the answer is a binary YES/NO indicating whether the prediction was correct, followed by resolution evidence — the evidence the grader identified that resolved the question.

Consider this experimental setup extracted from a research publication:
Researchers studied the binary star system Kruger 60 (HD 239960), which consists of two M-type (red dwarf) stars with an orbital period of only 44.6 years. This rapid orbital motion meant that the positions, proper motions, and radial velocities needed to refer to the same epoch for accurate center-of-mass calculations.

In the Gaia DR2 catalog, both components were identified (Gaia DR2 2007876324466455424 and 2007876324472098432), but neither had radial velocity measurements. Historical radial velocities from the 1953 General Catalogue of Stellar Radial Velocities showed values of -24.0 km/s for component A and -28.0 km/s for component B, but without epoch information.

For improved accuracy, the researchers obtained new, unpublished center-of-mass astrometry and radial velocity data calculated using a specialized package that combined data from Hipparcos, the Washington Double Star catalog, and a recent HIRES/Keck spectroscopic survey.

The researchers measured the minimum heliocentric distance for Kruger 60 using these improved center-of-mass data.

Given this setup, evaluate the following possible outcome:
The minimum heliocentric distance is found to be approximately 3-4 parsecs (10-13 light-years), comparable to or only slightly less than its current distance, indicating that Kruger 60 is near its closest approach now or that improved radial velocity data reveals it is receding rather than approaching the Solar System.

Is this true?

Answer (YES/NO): NO